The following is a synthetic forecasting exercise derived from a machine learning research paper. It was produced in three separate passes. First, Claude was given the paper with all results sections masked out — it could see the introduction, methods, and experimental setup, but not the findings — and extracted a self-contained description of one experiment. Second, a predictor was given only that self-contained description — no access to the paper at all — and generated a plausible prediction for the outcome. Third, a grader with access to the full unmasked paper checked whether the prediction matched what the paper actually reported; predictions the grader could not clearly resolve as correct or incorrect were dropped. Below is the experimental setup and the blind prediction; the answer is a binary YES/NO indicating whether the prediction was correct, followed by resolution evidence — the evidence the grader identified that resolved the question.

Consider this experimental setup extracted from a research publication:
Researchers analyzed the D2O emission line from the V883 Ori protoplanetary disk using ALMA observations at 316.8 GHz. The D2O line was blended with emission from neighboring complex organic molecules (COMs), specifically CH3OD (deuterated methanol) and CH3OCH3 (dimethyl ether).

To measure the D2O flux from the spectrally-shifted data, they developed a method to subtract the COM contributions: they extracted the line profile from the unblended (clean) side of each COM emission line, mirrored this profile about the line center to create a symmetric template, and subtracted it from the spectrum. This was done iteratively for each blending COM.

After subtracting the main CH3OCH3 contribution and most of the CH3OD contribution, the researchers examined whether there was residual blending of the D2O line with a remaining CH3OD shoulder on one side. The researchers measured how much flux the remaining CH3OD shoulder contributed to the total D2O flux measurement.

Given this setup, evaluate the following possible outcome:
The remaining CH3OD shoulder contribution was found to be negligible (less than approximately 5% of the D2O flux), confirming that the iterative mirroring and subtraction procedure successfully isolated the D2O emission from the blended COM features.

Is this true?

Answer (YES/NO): NO